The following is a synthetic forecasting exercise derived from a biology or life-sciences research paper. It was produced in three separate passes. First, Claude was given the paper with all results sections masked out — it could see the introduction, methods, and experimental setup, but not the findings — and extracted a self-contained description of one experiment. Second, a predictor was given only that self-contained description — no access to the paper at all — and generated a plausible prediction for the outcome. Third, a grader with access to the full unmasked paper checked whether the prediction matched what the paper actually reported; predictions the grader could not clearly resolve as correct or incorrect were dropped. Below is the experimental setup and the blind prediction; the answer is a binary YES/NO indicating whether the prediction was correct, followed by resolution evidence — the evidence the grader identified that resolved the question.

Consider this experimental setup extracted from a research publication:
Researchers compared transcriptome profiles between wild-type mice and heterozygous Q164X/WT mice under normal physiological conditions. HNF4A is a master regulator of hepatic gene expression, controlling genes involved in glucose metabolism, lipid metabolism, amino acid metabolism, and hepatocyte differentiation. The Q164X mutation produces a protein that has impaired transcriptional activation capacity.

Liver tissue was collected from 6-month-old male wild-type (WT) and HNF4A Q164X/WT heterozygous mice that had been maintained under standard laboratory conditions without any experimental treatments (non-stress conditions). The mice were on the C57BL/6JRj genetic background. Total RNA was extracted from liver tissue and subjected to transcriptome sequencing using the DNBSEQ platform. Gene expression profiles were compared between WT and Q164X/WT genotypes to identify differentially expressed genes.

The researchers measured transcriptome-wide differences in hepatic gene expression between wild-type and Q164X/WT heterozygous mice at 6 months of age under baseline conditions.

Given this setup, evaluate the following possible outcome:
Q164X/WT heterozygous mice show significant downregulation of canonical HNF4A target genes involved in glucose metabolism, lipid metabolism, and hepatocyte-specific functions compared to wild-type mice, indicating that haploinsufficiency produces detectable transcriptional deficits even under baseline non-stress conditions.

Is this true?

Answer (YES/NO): YES